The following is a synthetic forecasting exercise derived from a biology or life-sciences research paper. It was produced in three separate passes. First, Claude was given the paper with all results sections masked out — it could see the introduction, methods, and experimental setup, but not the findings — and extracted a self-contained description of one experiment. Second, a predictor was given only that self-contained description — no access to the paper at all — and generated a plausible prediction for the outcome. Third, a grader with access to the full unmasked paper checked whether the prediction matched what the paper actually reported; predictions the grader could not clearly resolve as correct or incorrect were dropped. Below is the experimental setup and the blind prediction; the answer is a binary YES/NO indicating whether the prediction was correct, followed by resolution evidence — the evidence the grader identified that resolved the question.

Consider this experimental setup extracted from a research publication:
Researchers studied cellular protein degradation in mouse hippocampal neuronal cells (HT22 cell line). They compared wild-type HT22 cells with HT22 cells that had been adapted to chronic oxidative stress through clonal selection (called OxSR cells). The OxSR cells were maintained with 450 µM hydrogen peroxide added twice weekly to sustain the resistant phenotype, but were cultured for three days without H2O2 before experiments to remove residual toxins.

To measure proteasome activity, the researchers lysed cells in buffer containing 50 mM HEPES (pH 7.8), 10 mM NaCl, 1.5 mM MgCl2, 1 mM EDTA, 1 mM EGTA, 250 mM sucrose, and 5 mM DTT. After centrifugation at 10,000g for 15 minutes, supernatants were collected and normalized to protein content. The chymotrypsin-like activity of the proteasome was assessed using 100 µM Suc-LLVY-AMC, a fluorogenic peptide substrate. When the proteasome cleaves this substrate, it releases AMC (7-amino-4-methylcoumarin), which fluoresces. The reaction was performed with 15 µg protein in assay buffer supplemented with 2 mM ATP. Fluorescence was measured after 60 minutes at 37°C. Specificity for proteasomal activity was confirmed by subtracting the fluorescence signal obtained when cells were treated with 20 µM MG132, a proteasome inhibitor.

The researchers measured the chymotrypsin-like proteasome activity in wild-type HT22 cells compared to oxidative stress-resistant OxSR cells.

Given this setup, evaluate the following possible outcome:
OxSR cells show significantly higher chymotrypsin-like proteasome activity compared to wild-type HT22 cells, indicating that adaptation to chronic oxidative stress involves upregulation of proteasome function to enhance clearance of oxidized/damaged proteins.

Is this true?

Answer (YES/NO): NO